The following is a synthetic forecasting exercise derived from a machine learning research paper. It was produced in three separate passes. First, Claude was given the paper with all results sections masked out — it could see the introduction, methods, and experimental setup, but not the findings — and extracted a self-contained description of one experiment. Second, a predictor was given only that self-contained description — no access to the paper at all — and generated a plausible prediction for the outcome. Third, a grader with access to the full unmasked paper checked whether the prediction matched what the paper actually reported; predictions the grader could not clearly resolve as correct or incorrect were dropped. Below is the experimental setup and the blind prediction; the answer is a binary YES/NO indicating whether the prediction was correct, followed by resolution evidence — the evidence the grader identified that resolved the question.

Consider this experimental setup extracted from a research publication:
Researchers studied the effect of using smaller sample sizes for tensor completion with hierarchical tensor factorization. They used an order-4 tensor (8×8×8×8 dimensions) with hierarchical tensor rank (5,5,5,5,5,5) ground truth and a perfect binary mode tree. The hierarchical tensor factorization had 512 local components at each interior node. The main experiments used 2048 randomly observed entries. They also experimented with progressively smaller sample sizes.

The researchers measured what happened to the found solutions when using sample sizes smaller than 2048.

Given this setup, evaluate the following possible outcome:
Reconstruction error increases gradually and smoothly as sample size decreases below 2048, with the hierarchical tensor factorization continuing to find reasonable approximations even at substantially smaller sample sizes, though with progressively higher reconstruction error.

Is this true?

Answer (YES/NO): NO